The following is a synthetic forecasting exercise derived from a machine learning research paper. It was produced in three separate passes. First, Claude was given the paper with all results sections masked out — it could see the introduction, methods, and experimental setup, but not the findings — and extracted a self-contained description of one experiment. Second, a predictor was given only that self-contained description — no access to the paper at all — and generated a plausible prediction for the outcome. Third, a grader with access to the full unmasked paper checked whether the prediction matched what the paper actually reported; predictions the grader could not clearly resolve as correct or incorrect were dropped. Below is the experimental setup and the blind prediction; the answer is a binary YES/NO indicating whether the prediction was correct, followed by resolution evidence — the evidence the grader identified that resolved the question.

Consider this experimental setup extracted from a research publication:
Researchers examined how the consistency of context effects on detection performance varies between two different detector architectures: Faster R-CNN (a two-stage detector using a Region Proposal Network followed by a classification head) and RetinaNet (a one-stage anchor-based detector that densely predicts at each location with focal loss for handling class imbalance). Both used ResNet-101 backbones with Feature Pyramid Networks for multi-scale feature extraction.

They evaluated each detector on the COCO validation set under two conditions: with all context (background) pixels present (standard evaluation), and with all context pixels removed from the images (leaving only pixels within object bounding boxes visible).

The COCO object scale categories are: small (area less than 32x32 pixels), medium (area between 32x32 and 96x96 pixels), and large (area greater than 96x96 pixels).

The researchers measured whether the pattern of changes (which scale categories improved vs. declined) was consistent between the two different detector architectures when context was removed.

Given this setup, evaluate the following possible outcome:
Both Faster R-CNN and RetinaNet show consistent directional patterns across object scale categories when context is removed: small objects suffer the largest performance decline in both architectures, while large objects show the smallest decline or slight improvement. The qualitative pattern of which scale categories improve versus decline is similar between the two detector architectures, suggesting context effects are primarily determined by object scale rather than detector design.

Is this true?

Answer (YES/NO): NO